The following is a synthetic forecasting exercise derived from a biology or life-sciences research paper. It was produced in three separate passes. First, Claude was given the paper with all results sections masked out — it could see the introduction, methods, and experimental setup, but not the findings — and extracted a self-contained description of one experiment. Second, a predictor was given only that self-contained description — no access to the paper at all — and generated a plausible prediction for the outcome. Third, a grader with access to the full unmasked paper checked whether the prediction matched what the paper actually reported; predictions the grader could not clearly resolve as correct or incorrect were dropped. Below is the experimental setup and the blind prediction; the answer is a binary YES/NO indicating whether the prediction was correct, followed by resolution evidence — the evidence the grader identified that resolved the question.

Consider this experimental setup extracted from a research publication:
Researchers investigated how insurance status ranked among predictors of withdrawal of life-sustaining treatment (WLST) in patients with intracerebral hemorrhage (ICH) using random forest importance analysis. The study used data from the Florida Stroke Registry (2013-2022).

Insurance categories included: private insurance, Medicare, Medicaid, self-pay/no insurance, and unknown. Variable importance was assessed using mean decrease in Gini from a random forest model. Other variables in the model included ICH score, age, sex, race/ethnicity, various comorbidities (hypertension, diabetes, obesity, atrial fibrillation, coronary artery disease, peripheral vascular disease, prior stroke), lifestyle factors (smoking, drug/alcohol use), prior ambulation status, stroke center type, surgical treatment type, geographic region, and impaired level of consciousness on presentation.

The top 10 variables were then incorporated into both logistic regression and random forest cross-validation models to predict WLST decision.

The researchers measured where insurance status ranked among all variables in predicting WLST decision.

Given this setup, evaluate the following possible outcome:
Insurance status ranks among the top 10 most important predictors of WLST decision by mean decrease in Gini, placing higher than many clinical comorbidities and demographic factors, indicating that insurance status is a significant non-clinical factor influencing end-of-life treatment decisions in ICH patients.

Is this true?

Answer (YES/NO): YES